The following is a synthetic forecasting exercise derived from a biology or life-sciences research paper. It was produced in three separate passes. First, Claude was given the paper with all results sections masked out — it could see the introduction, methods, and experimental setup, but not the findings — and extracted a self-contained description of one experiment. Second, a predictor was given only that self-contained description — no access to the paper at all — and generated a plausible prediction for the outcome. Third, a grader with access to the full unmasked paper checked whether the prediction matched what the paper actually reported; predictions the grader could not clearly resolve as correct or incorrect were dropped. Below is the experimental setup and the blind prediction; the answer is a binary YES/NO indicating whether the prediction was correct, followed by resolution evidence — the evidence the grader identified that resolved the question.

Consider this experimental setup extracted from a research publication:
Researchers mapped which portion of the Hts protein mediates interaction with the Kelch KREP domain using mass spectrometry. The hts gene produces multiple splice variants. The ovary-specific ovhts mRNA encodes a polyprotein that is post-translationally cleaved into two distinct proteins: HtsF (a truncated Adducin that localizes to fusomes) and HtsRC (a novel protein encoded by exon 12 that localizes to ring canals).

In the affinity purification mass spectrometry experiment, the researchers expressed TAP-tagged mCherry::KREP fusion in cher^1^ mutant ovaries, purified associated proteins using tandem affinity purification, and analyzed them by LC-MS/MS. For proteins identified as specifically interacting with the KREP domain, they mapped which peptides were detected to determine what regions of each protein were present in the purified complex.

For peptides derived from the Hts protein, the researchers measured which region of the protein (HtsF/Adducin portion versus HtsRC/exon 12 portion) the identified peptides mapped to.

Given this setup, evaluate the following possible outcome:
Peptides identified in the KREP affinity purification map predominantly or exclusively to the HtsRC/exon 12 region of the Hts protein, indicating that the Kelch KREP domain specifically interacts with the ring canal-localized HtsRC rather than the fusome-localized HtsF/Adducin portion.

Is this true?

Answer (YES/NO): YES